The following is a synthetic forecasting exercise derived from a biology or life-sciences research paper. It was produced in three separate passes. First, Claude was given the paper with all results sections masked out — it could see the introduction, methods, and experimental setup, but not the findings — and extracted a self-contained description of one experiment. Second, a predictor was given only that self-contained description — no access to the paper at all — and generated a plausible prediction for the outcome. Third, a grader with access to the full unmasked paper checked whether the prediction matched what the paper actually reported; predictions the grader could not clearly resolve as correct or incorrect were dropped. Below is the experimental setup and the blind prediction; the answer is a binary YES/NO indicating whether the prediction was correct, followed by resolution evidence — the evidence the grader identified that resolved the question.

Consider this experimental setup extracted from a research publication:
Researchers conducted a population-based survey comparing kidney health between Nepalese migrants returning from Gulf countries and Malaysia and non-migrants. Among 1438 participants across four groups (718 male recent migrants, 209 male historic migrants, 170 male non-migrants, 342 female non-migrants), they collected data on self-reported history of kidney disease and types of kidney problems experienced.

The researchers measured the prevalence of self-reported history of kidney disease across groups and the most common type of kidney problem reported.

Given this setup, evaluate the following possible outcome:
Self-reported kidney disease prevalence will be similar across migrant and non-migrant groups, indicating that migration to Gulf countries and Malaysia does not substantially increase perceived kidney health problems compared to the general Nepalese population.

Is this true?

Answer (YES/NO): NO